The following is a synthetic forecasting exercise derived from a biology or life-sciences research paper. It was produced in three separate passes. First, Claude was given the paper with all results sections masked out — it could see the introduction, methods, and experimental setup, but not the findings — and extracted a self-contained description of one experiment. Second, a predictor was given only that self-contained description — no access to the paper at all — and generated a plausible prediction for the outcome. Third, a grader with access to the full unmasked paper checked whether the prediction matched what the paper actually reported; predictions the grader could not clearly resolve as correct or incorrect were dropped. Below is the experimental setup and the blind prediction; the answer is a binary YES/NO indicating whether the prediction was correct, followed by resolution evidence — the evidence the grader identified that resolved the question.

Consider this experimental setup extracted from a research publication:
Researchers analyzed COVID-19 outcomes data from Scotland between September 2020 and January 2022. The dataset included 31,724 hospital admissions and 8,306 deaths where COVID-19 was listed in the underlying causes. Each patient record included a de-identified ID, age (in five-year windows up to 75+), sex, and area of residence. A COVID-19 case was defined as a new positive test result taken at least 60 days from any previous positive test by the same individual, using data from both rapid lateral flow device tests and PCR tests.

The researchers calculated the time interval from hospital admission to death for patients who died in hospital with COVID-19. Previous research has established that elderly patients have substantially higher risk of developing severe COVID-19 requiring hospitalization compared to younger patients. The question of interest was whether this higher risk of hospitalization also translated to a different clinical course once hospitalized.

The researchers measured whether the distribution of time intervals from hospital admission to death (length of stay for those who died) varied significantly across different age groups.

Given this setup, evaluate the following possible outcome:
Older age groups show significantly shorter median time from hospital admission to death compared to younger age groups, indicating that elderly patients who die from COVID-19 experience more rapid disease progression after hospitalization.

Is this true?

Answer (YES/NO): NO